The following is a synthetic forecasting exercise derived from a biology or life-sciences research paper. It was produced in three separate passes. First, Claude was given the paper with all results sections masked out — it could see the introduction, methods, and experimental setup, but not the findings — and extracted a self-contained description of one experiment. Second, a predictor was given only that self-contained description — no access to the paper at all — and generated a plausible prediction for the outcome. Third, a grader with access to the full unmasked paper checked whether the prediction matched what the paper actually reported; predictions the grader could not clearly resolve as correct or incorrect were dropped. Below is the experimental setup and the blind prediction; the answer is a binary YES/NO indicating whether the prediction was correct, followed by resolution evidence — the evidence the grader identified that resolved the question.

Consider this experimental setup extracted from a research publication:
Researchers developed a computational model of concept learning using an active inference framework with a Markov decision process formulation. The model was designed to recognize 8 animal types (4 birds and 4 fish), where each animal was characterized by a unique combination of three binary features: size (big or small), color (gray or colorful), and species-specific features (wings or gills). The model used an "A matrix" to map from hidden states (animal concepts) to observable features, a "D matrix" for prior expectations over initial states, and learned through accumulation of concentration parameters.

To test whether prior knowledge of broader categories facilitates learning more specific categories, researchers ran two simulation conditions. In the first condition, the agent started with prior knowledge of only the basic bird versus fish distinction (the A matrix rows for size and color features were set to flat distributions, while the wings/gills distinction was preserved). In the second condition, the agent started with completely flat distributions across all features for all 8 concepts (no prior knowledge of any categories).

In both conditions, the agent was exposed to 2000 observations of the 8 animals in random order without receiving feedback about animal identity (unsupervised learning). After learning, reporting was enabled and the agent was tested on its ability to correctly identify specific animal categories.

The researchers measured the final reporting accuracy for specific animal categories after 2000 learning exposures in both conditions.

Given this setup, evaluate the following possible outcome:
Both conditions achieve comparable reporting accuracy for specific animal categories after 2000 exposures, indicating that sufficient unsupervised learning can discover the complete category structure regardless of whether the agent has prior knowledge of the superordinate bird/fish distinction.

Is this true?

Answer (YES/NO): NO